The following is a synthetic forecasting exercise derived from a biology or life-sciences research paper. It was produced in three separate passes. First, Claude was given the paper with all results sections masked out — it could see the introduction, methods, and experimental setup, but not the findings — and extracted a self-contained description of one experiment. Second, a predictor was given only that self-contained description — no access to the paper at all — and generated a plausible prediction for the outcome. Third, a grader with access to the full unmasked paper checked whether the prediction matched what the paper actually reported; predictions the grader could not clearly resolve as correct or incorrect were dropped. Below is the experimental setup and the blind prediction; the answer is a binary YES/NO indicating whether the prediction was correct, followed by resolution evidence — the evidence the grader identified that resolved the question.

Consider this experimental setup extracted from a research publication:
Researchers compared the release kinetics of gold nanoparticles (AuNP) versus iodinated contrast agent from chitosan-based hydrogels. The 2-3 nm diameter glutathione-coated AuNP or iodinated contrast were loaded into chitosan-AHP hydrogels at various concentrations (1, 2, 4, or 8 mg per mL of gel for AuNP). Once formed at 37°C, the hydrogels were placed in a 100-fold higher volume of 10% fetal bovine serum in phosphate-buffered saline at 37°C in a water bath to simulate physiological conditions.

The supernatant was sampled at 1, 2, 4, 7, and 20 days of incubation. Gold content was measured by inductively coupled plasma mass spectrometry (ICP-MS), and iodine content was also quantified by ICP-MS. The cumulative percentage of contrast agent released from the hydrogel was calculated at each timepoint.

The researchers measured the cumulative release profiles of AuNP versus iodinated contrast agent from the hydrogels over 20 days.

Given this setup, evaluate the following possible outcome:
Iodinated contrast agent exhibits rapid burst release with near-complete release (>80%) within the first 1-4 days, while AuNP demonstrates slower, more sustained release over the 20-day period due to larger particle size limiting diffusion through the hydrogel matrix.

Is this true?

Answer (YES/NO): NO